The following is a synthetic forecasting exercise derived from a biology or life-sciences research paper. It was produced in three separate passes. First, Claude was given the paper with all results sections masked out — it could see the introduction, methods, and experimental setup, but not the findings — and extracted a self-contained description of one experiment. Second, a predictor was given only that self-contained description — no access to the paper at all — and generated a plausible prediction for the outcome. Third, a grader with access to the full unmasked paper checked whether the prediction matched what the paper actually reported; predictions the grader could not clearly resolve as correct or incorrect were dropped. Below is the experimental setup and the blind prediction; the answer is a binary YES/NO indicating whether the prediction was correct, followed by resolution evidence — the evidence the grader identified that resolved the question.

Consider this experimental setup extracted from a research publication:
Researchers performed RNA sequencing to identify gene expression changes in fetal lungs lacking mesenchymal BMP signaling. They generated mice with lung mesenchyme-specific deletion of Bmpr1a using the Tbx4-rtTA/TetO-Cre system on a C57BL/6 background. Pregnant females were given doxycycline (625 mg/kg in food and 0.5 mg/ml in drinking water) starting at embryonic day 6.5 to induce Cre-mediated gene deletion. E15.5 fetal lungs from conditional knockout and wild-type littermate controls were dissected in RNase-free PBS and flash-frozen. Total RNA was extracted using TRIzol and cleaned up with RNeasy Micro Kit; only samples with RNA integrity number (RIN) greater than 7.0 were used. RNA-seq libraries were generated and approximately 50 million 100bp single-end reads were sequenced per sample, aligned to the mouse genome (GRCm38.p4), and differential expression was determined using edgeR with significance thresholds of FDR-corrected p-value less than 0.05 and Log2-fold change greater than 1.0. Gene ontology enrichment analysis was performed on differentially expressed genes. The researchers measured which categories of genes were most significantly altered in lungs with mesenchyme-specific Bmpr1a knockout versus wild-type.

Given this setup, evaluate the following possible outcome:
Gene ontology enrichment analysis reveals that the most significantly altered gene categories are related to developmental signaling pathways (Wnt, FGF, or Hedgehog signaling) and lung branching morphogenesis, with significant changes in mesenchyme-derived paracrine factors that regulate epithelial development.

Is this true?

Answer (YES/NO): NO